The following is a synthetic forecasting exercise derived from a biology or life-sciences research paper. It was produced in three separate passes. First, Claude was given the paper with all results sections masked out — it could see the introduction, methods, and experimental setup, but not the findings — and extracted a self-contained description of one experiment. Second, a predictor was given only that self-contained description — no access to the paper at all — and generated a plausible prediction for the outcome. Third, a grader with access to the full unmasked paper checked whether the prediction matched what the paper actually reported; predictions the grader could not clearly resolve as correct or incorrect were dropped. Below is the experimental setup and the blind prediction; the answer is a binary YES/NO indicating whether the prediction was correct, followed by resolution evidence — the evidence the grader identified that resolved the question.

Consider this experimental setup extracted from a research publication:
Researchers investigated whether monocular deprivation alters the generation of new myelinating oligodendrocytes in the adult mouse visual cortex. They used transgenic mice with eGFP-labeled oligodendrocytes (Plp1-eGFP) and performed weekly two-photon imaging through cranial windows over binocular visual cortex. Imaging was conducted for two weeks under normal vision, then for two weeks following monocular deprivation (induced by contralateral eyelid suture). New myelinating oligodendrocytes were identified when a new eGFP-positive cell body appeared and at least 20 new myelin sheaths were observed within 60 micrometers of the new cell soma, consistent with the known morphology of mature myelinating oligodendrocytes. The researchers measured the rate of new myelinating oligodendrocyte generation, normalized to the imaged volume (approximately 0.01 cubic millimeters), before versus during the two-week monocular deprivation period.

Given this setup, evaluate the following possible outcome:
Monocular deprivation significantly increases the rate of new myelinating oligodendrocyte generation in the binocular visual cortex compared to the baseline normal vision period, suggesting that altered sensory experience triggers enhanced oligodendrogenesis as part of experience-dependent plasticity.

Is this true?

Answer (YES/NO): NO